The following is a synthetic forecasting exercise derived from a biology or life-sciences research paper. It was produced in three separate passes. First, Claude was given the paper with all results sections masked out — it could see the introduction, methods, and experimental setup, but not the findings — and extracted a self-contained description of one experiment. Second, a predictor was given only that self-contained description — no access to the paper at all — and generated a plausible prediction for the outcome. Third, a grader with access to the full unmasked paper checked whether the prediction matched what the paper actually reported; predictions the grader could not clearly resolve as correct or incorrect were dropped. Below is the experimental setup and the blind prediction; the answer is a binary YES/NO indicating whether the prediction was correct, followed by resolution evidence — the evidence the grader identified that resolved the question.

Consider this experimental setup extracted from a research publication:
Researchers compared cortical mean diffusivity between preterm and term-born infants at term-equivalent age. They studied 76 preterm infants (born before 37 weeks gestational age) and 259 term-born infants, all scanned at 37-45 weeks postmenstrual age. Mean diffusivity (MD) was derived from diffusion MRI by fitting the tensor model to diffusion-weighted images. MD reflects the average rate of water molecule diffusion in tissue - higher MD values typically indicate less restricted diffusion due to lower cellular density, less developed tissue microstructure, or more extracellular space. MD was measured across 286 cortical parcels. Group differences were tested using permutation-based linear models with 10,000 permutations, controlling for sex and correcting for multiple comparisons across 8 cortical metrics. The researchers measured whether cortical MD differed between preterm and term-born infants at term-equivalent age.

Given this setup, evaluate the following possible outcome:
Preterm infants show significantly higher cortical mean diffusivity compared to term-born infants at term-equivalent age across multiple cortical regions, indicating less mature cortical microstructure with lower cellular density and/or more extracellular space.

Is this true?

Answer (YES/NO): YES